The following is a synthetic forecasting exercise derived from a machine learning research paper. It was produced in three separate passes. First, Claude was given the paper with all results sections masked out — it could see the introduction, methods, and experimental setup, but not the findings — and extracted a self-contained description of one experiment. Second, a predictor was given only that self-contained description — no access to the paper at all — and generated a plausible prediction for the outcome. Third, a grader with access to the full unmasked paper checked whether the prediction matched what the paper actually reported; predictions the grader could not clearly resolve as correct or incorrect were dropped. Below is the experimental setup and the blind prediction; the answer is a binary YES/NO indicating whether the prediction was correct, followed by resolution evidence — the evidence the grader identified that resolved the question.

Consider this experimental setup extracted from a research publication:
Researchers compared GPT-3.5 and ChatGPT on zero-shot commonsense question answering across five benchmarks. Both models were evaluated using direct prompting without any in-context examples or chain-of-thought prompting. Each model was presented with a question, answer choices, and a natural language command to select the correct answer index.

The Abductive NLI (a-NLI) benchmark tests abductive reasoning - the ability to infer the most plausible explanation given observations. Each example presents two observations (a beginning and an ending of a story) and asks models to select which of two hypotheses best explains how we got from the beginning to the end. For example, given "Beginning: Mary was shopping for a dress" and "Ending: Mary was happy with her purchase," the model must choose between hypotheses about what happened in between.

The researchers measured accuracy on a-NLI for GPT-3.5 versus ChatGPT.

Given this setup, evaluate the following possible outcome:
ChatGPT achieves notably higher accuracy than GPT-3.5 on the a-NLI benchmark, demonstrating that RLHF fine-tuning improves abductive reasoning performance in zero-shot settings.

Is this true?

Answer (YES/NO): YES